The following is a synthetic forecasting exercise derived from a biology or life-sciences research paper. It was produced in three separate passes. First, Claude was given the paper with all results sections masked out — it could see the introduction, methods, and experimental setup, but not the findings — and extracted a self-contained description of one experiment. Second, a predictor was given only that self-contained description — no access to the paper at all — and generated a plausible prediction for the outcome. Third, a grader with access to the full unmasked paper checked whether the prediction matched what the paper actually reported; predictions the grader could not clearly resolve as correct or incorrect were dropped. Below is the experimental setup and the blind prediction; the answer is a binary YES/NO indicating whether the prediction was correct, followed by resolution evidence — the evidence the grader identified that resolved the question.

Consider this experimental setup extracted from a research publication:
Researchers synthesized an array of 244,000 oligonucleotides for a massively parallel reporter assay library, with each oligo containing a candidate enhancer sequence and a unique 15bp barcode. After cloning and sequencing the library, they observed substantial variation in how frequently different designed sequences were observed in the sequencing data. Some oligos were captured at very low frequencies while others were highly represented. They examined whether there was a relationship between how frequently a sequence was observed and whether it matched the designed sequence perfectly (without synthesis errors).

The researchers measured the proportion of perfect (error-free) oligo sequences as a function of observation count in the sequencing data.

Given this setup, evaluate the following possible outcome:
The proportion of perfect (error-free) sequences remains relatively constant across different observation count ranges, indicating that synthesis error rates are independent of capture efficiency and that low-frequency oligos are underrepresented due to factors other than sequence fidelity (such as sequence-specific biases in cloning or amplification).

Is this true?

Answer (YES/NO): NO